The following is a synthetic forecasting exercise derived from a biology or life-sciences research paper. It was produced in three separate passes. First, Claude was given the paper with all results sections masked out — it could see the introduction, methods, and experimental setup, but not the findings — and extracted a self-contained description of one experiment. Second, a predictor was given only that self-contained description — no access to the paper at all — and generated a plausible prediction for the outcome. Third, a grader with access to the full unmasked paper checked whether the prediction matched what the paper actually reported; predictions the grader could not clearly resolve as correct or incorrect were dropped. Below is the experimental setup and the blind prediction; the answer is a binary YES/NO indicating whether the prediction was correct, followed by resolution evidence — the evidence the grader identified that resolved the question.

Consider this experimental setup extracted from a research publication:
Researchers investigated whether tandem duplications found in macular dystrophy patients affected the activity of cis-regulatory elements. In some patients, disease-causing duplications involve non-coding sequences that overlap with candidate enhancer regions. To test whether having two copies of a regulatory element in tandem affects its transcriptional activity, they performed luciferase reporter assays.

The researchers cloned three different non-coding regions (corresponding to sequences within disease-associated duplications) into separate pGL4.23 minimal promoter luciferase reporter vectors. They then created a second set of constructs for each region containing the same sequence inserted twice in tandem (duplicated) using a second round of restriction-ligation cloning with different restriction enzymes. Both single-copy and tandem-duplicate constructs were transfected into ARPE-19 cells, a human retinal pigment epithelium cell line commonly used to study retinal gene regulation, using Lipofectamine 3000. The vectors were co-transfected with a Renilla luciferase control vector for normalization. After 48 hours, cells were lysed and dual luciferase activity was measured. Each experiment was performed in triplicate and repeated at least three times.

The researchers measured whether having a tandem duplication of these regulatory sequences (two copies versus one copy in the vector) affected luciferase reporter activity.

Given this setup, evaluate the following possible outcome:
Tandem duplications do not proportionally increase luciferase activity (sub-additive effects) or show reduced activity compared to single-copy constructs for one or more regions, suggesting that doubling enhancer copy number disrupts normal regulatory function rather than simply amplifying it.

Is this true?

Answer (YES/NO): YES